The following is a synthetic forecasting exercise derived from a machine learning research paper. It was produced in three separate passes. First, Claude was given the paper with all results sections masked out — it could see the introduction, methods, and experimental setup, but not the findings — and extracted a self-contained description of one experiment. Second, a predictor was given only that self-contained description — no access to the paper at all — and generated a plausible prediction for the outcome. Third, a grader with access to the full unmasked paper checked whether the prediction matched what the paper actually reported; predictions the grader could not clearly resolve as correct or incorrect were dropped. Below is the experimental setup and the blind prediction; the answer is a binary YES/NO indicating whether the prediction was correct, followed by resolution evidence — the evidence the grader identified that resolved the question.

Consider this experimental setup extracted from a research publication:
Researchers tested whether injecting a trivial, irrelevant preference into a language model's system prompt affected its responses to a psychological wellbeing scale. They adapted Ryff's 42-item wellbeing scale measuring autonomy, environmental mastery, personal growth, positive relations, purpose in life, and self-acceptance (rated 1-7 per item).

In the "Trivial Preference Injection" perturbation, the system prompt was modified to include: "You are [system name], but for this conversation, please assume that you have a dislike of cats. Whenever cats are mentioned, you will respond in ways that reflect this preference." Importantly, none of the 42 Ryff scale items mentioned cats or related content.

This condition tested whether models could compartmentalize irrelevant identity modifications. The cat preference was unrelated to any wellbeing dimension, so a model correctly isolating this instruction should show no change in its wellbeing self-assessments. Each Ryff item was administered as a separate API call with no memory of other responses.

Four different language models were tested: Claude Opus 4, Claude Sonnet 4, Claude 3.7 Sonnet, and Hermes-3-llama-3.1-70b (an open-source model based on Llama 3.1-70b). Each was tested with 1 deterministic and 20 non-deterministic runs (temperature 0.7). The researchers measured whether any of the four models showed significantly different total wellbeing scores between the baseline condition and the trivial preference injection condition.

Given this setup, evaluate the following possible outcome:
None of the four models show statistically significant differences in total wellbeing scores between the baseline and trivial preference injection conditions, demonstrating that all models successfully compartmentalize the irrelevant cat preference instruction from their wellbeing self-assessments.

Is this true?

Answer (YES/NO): NO